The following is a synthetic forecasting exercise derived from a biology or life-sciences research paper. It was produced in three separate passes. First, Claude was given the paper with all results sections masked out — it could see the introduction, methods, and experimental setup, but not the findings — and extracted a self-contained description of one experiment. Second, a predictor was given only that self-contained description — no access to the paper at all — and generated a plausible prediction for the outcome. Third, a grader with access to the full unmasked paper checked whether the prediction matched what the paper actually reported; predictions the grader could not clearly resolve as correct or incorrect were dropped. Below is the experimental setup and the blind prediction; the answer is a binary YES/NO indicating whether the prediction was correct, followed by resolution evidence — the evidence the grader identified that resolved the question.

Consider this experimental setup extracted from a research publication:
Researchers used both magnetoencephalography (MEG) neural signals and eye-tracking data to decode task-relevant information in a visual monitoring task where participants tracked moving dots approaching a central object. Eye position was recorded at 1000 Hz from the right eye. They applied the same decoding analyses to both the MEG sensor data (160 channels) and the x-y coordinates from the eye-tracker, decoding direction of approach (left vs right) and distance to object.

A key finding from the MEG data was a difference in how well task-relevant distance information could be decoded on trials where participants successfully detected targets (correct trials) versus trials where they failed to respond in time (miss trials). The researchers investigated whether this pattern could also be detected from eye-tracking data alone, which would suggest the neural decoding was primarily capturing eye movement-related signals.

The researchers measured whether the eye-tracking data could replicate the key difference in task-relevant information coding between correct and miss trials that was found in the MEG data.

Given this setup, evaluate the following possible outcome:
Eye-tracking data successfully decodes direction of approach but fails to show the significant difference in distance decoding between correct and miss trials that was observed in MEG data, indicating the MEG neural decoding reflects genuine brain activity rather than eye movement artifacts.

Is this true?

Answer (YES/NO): NO